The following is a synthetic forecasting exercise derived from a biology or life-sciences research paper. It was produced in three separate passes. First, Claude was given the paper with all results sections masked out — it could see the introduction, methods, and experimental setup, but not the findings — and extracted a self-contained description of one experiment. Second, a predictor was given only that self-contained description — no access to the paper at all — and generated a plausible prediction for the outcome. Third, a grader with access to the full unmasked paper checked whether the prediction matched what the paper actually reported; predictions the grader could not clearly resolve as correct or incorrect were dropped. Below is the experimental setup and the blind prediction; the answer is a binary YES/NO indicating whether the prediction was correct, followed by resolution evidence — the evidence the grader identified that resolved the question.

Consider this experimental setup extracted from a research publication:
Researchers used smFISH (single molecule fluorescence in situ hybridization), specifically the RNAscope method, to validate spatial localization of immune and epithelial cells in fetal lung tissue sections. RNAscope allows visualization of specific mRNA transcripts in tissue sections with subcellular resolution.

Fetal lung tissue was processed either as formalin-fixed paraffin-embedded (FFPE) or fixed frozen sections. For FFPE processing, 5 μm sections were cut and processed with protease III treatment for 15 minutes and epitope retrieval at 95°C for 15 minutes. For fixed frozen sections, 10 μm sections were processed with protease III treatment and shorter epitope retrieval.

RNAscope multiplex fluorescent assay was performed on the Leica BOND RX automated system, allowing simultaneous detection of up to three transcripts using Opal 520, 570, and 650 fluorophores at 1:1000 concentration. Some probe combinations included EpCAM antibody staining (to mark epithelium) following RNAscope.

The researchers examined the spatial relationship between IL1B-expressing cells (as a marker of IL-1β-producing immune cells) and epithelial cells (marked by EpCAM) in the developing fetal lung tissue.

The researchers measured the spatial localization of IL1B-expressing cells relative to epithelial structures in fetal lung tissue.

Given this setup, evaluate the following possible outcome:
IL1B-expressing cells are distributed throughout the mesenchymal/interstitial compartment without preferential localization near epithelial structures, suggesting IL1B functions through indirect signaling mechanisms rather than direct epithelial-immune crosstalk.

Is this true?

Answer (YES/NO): NO